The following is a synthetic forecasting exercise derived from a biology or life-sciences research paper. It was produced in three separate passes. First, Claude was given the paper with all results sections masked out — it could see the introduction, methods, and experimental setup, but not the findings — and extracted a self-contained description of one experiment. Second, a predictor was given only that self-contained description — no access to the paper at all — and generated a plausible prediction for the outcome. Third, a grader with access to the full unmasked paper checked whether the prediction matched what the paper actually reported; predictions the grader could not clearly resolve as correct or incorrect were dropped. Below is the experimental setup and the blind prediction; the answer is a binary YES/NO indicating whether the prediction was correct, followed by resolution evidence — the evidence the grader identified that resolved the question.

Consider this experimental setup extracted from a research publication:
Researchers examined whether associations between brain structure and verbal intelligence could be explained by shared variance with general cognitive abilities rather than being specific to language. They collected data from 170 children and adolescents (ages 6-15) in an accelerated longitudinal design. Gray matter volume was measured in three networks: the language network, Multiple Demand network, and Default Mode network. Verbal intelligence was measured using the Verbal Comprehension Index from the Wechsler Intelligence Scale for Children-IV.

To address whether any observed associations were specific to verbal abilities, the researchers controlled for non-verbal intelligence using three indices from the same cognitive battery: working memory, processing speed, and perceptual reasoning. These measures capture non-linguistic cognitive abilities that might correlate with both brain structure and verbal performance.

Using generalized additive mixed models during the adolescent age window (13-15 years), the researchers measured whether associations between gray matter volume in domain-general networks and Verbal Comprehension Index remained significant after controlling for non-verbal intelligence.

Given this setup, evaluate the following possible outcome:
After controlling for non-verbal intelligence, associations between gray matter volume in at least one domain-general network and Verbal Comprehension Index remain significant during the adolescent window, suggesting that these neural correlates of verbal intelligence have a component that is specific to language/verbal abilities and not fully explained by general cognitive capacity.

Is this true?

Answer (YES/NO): YES